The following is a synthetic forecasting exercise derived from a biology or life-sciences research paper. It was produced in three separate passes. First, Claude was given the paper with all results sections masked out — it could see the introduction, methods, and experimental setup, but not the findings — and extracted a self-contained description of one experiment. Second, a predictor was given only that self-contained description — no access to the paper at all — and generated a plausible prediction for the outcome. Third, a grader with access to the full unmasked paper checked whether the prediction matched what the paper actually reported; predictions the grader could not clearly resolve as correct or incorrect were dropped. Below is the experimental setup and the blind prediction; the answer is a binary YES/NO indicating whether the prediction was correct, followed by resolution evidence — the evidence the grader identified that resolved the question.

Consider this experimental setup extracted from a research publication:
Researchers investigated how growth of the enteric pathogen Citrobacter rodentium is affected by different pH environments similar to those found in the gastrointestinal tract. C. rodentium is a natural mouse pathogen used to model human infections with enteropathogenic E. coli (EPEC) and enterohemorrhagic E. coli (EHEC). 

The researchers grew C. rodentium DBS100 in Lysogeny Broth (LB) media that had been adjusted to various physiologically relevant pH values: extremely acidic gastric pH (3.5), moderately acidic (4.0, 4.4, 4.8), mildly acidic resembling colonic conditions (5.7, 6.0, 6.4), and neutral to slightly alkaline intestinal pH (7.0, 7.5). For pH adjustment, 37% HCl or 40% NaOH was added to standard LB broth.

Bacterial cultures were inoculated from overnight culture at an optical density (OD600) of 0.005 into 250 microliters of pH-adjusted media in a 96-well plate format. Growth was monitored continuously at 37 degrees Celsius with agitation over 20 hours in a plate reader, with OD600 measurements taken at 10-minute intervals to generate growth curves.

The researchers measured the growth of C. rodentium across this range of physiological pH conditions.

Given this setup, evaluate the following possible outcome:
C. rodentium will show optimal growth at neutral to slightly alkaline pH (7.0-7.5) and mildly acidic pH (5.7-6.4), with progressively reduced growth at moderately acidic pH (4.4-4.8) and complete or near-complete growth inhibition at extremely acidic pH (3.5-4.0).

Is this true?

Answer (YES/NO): NO